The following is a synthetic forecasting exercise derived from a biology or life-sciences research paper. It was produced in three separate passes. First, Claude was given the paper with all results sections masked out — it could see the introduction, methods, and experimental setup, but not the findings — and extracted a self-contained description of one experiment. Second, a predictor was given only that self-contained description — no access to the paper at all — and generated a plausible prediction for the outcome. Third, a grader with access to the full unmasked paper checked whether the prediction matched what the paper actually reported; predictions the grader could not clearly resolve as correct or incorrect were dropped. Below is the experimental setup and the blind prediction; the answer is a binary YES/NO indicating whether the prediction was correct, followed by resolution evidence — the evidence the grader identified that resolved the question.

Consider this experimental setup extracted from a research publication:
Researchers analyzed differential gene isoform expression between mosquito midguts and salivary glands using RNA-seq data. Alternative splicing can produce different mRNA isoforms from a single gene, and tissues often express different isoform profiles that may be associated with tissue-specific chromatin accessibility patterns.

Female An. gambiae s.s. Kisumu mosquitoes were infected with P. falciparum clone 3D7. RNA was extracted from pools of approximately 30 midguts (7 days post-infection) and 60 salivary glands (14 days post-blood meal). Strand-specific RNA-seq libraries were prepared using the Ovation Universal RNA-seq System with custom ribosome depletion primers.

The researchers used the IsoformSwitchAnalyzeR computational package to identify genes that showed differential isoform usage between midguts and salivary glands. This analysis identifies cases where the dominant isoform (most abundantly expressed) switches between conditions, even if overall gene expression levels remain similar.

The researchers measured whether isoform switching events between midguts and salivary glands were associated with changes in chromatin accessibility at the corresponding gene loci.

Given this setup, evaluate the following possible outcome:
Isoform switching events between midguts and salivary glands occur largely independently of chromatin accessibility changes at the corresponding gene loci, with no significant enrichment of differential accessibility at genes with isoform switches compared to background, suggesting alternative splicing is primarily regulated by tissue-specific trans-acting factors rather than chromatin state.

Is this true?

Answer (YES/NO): NO